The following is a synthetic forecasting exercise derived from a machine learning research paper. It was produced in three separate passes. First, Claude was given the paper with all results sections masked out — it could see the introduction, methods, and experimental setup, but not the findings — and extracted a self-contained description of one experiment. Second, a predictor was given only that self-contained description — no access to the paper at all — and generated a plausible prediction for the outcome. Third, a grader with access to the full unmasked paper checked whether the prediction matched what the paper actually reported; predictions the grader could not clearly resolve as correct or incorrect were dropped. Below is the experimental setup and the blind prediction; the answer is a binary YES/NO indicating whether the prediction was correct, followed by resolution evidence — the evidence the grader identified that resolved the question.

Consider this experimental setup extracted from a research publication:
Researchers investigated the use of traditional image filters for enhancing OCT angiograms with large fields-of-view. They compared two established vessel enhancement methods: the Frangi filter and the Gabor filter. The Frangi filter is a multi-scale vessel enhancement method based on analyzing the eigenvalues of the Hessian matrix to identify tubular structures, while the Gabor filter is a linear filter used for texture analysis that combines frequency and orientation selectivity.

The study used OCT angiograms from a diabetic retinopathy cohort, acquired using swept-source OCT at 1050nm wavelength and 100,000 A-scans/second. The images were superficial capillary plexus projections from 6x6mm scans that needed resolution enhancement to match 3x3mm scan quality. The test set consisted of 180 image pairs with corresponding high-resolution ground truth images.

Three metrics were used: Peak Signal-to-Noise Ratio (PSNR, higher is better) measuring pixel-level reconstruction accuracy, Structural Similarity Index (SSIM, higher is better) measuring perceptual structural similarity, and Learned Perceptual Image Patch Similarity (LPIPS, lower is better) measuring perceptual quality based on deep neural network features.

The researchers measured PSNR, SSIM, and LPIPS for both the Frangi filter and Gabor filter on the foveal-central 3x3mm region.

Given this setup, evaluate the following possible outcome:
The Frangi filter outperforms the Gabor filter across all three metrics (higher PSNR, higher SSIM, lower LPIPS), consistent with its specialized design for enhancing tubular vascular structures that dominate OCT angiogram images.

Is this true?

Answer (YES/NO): NO